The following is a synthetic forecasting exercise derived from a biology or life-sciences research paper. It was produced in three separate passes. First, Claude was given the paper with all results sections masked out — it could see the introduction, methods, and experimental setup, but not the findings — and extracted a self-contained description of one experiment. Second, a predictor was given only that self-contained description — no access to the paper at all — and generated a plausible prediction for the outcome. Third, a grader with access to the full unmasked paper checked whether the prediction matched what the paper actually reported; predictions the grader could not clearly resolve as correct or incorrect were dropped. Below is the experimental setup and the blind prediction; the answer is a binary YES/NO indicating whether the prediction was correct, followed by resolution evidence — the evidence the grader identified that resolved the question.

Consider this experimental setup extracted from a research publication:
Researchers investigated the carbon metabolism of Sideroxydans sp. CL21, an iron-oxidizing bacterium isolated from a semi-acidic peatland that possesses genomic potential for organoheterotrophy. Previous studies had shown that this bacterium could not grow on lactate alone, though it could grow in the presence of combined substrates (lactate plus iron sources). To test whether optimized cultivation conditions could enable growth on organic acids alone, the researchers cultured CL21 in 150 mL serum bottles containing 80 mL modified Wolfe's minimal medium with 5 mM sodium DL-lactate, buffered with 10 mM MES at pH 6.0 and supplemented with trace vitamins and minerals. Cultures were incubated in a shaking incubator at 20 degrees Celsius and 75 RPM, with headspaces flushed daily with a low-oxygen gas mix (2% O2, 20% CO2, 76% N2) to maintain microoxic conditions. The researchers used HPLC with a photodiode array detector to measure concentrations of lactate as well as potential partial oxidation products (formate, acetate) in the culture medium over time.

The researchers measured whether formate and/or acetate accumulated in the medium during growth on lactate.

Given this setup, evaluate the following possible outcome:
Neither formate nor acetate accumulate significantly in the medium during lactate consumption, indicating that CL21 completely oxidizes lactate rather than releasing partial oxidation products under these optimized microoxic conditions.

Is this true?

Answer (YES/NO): YES